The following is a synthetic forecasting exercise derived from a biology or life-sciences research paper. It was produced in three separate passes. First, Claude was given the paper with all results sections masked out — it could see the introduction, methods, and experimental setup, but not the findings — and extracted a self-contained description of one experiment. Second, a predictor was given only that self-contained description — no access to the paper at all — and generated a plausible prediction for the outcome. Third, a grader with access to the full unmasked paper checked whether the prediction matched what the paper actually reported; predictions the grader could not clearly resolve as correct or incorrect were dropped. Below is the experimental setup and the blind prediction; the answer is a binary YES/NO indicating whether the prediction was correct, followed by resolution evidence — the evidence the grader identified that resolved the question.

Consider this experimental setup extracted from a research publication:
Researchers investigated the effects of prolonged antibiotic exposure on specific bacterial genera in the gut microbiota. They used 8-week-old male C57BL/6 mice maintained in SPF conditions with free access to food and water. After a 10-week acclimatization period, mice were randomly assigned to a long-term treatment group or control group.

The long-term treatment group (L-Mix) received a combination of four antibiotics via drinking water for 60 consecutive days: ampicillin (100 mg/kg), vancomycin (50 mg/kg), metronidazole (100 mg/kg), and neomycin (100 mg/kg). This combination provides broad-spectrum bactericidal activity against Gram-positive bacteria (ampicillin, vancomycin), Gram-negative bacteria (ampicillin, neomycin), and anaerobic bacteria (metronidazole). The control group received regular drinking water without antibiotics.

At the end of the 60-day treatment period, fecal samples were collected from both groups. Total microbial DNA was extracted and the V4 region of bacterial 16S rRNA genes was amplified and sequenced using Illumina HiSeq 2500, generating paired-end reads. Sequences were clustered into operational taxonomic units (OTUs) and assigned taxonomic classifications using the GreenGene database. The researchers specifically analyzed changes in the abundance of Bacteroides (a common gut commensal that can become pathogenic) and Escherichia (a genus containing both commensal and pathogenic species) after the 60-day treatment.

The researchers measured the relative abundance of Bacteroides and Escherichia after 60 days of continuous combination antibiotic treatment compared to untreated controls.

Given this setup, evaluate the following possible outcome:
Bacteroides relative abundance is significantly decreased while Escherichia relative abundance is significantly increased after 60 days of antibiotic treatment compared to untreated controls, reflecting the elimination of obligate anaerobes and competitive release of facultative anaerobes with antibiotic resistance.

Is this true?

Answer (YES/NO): NO